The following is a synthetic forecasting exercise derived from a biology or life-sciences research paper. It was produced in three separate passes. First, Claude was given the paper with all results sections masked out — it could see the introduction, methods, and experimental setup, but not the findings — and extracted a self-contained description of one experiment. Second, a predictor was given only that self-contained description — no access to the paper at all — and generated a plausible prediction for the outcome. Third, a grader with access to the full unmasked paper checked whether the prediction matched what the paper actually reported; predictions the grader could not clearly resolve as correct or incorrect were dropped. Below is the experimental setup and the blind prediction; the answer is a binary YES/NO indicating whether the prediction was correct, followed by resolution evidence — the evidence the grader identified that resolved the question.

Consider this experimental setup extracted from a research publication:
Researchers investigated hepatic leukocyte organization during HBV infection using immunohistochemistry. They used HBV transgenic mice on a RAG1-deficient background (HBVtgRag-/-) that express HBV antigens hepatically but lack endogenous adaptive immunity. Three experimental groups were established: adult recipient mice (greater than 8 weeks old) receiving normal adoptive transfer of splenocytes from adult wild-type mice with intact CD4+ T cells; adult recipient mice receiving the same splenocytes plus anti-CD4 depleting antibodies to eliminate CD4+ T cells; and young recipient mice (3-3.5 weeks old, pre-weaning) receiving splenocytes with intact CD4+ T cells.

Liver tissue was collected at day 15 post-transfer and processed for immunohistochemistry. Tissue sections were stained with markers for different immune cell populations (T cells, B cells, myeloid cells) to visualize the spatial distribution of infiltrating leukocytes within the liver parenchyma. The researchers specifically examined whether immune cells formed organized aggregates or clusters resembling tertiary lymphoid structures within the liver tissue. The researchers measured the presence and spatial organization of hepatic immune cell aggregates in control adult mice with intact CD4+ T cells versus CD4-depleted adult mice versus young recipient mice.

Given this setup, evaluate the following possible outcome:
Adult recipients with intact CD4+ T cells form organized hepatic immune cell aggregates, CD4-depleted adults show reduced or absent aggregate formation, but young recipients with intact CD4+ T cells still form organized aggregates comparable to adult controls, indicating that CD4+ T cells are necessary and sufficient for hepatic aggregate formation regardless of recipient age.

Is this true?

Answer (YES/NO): NO